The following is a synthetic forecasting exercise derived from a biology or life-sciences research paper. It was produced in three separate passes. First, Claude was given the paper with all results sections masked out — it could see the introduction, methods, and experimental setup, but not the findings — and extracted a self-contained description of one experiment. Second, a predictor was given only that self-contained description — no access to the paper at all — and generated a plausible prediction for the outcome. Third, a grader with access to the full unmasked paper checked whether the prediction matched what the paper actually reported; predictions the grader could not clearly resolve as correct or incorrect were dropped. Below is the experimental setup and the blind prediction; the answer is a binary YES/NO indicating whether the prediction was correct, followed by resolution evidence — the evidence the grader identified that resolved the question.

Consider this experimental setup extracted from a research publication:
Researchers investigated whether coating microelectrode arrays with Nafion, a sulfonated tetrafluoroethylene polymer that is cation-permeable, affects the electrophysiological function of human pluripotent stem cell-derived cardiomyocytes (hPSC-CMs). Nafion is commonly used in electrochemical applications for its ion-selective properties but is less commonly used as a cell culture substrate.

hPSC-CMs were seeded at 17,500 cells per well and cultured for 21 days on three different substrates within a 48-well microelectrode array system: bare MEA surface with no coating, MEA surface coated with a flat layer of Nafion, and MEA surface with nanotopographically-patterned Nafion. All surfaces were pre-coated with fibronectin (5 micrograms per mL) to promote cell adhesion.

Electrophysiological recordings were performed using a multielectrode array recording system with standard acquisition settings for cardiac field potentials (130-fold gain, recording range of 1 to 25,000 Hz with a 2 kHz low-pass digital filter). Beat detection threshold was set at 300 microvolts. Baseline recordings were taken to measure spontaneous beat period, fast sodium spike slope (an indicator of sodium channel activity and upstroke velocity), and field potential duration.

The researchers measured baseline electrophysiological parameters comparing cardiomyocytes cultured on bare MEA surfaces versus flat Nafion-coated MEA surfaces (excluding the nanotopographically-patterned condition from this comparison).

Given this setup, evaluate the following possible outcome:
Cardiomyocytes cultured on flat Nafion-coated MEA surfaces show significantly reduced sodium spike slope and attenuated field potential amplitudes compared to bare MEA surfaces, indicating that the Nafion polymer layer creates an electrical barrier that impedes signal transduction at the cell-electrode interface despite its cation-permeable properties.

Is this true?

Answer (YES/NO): NO